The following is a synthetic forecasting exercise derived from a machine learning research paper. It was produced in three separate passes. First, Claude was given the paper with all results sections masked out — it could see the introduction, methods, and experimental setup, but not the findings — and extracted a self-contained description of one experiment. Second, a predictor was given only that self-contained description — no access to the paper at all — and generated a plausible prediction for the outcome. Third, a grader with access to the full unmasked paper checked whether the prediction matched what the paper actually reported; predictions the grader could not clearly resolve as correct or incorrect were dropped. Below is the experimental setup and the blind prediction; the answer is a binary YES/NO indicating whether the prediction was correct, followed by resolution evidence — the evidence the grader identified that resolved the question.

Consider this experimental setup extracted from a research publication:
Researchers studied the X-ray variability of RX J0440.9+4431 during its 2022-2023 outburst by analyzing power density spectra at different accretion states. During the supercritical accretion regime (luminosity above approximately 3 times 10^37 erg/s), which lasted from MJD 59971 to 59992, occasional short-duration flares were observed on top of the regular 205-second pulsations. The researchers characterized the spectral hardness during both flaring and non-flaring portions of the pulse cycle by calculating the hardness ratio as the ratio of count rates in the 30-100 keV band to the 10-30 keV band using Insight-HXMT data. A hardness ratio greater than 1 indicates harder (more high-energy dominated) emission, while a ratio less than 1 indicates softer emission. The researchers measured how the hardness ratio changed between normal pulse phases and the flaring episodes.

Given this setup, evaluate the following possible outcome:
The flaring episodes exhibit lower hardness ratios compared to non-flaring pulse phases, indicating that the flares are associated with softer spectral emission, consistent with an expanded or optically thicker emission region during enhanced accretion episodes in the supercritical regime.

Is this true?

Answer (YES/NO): NO